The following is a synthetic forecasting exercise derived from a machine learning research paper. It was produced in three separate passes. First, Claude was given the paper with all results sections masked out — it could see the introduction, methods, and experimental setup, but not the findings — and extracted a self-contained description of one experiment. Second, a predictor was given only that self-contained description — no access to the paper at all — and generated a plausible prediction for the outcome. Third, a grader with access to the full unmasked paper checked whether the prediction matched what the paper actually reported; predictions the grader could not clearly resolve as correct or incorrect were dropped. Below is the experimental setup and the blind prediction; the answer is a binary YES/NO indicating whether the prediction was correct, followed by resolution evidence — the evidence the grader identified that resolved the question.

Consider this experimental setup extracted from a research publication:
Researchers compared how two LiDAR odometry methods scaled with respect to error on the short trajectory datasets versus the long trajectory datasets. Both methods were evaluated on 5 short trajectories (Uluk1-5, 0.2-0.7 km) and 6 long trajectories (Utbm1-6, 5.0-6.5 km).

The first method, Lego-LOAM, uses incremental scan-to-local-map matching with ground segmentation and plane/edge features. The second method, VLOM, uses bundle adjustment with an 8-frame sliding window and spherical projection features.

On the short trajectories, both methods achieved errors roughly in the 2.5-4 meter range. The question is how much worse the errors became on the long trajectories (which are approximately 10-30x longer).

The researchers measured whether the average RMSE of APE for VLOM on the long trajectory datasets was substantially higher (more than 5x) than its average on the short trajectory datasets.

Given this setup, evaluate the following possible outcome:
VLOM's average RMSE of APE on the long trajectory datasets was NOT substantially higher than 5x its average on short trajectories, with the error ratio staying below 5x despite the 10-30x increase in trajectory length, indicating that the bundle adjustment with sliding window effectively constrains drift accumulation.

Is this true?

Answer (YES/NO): NO